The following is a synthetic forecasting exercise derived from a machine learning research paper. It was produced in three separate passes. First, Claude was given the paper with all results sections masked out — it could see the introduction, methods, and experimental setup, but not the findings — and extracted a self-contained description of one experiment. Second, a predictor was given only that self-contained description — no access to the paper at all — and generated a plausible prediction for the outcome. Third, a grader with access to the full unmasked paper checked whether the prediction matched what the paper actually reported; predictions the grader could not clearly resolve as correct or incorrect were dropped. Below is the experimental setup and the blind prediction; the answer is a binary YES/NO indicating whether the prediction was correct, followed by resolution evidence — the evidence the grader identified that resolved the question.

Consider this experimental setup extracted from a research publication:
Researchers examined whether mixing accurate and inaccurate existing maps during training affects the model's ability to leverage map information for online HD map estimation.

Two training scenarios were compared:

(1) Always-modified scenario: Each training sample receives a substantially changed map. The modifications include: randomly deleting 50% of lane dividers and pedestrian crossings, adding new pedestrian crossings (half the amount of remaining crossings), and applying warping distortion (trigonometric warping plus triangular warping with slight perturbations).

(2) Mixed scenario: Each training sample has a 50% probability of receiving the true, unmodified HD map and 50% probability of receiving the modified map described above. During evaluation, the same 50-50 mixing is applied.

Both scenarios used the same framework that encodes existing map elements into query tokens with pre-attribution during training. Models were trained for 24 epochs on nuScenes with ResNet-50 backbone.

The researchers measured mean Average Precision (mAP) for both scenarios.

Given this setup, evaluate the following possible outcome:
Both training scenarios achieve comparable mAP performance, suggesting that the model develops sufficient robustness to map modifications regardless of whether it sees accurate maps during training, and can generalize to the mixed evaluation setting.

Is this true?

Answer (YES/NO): NO